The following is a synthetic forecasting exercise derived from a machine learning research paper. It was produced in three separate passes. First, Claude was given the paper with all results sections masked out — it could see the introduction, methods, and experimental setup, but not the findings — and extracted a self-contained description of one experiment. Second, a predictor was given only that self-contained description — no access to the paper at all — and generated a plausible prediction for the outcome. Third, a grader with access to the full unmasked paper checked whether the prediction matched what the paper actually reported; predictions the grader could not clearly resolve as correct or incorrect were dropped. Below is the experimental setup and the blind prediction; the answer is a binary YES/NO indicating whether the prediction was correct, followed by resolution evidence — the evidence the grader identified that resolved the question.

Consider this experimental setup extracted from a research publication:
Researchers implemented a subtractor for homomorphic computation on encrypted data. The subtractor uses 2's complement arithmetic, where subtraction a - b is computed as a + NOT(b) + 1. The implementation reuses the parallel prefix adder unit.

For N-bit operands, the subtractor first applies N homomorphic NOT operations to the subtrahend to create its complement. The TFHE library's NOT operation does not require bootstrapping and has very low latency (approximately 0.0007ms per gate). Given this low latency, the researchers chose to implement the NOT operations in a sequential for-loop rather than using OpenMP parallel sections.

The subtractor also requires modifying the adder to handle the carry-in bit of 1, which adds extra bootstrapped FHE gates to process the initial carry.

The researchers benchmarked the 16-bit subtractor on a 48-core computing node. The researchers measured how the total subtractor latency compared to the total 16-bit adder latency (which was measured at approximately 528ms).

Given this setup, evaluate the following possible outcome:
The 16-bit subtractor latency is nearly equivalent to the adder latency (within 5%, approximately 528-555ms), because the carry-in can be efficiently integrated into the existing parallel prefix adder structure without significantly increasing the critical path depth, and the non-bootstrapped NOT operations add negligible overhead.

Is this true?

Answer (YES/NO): NO